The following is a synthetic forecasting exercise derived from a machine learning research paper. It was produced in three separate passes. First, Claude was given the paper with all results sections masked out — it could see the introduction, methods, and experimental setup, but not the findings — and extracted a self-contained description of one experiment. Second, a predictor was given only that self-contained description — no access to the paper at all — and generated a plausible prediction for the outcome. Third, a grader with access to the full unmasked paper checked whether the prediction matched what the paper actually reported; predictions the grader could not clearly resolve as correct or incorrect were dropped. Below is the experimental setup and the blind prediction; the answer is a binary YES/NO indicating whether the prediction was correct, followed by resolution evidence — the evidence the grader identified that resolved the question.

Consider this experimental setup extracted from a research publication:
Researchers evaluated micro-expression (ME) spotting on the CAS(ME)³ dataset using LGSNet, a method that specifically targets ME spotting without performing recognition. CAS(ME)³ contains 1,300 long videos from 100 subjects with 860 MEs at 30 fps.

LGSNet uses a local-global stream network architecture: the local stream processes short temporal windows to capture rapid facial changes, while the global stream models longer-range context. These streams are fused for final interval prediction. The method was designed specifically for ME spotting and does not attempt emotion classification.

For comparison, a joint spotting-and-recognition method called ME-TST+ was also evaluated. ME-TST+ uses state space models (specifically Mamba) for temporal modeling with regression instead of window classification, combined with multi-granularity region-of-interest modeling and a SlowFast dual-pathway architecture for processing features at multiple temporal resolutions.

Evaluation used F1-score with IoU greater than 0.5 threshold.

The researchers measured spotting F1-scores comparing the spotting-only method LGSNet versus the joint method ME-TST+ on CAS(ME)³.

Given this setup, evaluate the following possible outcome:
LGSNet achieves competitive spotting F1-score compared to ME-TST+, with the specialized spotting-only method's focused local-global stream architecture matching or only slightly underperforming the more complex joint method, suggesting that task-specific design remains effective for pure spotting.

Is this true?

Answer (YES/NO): NO